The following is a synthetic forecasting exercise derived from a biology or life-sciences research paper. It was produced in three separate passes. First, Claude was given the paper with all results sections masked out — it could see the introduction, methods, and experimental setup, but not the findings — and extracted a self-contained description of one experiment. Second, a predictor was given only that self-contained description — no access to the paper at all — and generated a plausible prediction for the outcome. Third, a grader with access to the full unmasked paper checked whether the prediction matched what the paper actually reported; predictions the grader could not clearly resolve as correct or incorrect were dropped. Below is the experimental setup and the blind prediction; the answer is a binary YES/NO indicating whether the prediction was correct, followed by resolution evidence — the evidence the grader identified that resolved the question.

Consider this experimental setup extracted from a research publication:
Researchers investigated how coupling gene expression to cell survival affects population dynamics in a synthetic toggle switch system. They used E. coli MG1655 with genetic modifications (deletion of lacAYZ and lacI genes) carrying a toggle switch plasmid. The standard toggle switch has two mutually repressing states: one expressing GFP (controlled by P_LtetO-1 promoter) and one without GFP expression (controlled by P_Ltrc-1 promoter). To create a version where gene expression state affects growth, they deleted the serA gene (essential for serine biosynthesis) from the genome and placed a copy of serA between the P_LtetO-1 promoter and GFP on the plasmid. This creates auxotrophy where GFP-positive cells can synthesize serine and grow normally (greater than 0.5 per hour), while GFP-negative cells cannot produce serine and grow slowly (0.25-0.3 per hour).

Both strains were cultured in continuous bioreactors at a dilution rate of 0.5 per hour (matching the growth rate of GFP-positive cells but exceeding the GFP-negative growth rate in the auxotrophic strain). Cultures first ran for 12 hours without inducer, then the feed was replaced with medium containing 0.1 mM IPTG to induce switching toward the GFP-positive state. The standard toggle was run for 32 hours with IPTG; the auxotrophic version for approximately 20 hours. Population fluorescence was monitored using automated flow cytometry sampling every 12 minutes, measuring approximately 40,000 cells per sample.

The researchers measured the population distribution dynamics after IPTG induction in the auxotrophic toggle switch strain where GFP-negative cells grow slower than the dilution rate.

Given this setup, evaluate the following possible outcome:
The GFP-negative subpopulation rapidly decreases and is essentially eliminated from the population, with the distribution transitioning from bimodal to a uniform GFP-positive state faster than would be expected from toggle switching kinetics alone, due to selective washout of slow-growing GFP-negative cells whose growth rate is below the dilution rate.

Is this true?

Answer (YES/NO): NO